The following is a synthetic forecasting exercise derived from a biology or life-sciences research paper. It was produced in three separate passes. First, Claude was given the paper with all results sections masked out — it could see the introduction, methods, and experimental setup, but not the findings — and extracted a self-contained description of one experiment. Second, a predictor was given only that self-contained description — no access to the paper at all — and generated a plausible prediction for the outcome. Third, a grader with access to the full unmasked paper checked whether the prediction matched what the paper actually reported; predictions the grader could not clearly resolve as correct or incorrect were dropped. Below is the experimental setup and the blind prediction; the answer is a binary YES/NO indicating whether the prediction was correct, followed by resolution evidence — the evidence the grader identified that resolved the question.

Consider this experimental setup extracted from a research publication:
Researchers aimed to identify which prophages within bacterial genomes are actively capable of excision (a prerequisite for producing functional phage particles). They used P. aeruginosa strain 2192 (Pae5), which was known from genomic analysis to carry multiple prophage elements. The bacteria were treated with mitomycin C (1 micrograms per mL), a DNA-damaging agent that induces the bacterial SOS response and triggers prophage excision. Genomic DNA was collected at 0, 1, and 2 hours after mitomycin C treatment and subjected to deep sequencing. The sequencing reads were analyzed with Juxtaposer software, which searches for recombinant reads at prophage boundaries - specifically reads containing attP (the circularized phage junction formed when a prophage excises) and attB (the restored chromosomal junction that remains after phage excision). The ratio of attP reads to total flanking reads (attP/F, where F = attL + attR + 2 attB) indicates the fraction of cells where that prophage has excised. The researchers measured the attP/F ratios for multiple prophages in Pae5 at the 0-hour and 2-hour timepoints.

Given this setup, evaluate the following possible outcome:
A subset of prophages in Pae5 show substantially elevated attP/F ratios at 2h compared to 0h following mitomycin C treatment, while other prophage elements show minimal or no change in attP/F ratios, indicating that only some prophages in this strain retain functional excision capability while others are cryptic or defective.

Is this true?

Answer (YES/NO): NO